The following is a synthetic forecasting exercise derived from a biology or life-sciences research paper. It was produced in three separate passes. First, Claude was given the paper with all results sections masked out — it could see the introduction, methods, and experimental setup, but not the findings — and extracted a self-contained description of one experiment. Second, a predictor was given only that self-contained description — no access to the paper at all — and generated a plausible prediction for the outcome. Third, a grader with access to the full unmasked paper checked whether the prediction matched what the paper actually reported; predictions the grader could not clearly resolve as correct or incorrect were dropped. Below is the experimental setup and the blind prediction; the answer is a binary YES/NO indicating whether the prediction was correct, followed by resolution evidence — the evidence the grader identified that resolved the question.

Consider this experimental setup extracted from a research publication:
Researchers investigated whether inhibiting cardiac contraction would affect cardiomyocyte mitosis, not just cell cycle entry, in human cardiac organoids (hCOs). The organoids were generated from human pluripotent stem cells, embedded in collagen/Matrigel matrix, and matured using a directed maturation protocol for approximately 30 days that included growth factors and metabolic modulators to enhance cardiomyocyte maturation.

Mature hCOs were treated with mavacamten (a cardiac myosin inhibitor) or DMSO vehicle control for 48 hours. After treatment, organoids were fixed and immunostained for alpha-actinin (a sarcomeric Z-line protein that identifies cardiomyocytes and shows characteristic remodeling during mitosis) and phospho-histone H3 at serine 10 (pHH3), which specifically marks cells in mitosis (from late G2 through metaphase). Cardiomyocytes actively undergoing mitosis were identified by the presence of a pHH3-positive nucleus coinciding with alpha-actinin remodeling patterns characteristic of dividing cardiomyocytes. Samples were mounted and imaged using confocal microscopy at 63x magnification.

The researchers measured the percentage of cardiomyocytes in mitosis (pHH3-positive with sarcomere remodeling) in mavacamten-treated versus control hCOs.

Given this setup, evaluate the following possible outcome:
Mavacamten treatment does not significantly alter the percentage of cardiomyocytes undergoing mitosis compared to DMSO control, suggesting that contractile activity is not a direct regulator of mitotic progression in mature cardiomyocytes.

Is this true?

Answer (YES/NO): NO